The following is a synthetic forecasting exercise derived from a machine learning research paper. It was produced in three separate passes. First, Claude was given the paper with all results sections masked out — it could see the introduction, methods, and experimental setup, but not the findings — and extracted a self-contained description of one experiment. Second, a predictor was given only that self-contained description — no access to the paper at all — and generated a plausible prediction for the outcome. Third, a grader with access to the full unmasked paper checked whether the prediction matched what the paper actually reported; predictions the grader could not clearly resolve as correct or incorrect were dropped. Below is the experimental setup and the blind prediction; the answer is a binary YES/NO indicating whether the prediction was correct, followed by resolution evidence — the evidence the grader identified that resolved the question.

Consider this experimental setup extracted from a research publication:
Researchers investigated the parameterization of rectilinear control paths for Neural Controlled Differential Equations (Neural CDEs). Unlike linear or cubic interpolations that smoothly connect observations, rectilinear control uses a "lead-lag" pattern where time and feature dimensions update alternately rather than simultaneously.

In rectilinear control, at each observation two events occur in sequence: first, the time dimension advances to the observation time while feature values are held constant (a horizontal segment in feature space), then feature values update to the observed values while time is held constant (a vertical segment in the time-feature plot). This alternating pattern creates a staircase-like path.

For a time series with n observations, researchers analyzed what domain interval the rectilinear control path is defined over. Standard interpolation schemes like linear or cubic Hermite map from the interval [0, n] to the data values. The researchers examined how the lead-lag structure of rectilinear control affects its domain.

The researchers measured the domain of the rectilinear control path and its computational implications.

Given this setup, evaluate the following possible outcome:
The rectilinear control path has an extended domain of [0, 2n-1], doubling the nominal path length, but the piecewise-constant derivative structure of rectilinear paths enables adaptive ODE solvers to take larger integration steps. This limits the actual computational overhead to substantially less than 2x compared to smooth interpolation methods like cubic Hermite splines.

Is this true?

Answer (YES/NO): NO